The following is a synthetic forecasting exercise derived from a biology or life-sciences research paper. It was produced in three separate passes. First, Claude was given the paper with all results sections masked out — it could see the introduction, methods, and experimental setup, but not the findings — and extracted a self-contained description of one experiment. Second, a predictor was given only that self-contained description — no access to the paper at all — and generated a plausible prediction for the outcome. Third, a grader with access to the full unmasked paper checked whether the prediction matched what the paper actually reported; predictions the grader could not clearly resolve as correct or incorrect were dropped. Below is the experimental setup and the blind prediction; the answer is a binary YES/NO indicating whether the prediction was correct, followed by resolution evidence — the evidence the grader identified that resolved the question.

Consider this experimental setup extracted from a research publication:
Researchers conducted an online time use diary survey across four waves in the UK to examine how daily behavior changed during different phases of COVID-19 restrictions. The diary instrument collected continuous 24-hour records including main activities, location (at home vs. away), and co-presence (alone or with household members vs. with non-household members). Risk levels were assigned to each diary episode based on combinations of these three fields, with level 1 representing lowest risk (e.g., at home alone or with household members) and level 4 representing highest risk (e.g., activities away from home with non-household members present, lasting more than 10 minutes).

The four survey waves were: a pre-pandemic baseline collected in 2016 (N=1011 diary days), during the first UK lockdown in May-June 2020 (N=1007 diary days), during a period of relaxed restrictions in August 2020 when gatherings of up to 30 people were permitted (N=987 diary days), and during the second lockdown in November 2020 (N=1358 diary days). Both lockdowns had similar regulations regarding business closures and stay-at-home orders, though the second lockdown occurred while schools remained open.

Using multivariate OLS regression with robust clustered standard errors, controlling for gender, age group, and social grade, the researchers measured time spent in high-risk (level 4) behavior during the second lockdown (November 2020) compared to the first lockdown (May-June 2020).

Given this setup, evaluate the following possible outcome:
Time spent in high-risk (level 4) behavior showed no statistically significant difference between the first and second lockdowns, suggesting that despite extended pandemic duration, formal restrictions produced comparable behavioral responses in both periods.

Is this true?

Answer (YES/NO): NO